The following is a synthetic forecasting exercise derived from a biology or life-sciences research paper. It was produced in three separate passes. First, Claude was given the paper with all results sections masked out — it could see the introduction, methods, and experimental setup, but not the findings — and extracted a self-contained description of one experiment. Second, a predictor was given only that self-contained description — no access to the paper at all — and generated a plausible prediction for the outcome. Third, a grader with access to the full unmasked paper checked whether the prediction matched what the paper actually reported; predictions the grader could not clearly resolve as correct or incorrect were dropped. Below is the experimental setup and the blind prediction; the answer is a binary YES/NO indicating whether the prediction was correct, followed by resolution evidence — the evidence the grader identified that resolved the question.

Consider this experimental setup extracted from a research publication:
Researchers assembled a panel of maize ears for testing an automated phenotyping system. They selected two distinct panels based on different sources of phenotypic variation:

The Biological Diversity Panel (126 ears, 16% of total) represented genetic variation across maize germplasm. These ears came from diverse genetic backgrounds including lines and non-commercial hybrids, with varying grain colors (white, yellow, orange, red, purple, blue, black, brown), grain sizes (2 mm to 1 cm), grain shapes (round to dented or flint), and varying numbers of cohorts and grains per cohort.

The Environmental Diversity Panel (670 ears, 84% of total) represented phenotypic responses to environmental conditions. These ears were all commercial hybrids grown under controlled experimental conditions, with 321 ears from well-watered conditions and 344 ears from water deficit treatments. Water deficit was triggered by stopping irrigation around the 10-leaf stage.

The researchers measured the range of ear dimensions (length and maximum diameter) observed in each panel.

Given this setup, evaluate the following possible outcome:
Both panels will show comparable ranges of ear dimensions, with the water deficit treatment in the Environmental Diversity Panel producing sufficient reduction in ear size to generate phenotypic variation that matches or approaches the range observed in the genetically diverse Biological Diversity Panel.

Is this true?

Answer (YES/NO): YES